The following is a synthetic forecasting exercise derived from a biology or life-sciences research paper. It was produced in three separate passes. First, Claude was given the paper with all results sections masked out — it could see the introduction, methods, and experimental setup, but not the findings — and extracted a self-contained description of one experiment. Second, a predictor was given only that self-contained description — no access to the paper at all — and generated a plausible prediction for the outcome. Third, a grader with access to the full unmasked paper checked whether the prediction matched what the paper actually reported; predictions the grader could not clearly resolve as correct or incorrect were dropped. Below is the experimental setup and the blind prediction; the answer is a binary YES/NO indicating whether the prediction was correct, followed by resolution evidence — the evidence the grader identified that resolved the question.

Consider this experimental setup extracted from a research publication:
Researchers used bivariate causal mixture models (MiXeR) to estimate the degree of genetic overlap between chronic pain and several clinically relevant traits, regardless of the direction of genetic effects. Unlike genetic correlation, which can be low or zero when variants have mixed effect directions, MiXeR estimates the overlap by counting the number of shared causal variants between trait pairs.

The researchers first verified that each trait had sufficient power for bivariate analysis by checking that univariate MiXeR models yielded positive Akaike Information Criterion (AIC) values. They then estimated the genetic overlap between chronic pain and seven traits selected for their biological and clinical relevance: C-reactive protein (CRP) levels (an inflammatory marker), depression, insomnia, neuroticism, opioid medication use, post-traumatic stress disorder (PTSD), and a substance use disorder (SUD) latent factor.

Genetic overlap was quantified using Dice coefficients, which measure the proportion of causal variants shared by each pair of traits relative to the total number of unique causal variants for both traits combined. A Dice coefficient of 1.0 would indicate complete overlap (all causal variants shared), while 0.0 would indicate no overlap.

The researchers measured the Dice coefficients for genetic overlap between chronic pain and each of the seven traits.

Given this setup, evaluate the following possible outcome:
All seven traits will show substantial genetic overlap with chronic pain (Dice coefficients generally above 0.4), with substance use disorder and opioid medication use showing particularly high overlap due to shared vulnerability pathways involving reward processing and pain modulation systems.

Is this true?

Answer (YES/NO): NO